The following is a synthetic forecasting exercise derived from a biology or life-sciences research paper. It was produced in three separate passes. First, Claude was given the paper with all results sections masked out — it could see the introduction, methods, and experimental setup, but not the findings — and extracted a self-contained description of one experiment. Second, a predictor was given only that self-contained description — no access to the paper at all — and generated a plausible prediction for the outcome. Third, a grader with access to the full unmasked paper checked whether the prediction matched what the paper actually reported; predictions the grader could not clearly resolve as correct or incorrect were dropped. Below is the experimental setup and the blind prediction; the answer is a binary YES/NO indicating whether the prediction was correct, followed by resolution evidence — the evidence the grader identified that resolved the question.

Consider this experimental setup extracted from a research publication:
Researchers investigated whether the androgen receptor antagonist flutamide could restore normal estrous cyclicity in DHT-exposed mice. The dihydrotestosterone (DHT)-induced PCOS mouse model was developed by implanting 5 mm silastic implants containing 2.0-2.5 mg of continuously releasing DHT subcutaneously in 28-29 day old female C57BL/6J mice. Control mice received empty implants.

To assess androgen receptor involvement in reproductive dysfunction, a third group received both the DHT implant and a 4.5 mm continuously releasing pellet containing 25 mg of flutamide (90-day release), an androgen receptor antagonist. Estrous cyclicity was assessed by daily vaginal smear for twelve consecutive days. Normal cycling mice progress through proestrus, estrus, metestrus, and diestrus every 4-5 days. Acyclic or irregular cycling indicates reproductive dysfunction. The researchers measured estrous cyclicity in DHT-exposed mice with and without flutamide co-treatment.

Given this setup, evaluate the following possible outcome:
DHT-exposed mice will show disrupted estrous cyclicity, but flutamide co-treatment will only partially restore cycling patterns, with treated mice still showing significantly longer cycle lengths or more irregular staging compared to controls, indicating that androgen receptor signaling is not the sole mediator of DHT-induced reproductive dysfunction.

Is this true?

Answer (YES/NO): NO